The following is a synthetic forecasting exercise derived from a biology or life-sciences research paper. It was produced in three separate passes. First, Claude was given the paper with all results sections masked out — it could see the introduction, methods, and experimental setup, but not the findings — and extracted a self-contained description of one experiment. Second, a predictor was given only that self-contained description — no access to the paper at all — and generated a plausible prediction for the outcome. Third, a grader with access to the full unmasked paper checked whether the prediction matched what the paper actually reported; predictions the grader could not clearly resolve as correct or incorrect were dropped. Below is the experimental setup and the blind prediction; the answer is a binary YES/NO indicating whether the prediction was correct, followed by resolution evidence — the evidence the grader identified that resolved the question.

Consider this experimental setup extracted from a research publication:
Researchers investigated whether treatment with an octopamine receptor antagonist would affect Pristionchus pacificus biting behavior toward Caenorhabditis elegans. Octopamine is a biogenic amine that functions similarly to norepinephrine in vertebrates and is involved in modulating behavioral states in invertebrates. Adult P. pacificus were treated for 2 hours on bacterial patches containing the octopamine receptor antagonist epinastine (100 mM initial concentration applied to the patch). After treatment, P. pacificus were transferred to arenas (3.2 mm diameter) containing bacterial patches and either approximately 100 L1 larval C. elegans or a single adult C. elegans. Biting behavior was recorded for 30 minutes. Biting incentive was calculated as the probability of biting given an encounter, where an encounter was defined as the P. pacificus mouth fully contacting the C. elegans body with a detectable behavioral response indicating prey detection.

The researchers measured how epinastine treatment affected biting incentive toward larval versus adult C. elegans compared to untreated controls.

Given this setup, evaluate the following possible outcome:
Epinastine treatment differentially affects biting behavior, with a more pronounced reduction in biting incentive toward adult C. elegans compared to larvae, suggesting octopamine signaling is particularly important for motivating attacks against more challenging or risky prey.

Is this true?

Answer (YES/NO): NO